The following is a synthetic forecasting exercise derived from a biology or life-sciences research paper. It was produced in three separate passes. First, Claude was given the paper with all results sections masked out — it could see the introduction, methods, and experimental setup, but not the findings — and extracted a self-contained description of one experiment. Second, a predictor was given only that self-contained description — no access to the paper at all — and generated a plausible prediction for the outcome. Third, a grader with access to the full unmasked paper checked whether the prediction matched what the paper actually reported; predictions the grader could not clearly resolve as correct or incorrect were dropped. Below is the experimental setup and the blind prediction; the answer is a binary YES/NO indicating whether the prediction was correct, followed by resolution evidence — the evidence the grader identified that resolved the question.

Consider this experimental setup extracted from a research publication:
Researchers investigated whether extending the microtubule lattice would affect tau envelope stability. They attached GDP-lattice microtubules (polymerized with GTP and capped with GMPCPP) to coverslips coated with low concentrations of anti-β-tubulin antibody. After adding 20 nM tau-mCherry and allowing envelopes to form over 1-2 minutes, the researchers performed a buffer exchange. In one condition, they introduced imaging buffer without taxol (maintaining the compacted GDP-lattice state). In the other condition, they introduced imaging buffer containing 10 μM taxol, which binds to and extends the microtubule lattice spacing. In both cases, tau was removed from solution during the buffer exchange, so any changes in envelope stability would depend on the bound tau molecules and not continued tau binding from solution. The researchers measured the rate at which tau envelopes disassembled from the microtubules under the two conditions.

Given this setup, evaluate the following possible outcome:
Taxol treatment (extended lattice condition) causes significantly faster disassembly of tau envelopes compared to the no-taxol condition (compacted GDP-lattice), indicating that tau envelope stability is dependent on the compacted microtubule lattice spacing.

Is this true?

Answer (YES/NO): YES